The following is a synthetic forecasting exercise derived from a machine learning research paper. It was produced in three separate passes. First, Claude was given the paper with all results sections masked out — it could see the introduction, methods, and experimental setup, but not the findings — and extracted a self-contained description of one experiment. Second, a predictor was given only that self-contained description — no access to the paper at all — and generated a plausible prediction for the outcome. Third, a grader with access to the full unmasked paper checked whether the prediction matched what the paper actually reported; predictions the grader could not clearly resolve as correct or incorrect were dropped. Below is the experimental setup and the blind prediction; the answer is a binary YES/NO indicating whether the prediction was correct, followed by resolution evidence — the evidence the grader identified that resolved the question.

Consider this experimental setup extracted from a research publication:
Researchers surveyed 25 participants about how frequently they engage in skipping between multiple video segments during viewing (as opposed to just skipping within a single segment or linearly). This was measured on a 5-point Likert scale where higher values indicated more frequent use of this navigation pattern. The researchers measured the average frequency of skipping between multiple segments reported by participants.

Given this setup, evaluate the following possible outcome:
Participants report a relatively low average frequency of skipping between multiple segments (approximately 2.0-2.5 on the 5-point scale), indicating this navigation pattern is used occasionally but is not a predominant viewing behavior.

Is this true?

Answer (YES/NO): NO